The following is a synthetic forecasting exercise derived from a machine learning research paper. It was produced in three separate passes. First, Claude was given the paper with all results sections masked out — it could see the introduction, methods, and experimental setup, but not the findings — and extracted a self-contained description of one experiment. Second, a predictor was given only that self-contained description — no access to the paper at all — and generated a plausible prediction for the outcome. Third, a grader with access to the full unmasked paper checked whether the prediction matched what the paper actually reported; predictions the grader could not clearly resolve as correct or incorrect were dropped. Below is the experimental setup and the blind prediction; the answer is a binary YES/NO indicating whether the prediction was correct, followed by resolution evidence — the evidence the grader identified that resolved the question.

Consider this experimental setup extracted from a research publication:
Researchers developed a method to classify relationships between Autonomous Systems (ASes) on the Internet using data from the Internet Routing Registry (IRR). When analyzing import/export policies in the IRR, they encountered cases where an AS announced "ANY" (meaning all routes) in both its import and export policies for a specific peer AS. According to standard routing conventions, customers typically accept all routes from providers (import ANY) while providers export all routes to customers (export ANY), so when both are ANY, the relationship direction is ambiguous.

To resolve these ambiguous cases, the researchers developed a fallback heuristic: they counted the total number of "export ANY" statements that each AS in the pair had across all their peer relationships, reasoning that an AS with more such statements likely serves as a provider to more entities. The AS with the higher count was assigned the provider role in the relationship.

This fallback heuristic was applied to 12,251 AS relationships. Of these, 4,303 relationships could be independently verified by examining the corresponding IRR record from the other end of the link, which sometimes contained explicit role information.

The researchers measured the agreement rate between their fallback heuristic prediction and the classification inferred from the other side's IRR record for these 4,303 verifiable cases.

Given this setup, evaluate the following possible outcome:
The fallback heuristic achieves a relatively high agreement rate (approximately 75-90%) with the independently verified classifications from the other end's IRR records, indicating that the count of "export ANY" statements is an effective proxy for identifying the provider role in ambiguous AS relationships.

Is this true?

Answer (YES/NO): NO